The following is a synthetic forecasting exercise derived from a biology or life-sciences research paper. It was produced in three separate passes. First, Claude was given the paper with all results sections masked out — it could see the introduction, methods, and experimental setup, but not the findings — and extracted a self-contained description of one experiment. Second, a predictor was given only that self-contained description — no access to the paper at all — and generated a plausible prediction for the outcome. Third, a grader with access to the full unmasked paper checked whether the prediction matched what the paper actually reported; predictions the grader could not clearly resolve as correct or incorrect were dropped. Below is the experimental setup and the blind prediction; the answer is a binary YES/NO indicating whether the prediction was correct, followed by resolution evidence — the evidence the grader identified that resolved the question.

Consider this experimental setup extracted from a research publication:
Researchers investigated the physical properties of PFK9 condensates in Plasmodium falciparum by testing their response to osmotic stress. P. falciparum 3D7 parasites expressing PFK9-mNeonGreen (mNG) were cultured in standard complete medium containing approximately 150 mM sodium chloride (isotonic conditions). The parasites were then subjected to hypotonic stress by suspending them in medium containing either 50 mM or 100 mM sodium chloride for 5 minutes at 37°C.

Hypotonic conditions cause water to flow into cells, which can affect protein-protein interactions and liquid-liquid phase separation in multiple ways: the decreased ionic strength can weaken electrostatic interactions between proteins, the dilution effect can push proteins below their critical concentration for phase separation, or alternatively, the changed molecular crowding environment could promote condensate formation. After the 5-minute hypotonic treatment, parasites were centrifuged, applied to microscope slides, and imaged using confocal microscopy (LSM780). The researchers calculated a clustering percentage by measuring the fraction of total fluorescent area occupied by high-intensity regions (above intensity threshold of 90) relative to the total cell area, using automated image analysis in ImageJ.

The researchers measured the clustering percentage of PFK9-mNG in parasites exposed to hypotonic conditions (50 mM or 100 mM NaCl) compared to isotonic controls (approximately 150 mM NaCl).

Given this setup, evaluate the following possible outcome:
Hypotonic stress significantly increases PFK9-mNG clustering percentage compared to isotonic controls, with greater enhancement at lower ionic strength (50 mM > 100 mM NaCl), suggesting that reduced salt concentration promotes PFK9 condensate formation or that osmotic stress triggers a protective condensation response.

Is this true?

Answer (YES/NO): NO